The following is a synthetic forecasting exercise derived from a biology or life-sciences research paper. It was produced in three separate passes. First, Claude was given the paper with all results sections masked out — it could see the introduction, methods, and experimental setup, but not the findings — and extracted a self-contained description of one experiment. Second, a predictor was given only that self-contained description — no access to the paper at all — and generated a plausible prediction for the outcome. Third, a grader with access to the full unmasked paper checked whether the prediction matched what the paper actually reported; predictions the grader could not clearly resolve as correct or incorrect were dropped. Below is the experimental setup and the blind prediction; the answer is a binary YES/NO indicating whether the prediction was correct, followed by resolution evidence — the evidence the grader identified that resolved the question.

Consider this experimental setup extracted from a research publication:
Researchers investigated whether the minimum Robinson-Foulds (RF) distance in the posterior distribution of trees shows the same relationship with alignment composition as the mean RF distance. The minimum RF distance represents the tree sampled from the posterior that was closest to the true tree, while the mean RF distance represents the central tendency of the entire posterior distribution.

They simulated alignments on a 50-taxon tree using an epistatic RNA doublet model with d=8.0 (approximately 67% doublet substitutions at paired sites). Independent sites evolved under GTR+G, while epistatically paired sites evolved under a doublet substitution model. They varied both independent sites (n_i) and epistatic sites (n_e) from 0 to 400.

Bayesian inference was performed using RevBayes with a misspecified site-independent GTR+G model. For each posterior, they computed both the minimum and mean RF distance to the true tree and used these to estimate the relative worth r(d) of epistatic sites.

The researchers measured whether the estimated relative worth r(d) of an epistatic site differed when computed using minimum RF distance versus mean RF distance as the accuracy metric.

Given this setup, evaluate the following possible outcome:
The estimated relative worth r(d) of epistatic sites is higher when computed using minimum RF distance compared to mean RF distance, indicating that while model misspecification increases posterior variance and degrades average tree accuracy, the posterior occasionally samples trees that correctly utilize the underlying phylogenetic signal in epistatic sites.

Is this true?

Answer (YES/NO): NO